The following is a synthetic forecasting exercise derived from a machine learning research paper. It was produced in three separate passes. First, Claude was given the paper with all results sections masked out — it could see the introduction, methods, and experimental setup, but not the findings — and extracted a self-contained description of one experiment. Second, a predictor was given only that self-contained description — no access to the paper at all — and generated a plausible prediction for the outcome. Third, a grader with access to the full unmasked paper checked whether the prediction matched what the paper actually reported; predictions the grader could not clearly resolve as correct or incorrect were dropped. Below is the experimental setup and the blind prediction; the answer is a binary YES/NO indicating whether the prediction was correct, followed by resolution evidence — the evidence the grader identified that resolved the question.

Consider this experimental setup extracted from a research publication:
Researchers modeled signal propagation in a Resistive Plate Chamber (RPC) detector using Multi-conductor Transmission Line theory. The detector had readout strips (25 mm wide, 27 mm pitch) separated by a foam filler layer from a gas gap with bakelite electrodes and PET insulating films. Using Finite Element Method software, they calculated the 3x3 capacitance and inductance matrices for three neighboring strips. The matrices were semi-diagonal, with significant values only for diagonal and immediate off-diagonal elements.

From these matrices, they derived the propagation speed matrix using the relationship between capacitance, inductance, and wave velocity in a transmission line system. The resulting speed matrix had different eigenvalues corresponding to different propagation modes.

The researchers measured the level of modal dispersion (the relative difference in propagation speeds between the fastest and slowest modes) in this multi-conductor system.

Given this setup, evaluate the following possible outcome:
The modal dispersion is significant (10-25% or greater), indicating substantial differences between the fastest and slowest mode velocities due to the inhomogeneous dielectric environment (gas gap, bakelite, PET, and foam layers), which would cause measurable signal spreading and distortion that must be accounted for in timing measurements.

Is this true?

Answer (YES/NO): NO